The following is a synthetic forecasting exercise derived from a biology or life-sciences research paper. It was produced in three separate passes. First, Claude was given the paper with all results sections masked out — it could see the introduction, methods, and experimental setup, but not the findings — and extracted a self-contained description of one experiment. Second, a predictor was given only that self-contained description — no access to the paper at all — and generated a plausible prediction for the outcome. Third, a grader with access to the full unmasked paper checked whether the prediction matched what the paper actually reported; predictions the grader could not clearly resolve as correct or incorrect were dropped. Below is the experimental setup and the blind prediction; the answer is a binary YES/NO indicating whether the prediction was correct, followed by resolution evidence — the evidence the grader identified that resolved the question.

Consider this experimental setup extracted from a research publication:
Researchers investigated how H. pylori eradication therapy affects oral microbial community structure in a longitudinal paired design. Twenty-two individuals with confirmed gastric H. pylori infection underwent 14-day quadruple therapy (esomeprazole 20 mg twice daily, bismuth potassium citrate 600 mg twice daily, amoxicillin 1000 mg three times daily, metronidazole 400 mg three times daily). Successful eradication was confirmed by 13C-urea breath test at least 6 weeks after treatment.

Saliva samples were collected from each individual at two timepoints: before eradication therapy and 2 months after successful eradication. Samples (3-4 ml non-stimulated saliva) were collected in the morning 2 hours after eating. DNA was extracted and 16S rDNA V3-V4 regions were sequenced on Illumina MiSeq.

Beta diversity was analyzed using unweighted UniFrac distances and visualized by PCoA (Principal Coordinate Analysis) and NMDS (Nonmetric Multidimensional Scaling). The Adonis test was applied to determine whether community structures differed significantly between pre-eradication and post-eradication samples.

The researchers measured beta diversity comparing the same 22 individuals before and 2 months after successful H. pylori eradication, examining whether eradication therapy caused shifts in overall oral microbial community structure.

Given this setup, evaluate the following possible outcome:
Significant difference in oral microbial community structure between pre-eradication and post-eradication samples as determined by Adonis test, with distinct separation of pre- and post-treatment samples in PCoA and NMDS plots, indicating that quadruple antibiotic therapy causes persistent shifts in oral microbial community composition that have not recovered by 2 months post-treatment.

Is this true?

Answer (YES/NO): YES